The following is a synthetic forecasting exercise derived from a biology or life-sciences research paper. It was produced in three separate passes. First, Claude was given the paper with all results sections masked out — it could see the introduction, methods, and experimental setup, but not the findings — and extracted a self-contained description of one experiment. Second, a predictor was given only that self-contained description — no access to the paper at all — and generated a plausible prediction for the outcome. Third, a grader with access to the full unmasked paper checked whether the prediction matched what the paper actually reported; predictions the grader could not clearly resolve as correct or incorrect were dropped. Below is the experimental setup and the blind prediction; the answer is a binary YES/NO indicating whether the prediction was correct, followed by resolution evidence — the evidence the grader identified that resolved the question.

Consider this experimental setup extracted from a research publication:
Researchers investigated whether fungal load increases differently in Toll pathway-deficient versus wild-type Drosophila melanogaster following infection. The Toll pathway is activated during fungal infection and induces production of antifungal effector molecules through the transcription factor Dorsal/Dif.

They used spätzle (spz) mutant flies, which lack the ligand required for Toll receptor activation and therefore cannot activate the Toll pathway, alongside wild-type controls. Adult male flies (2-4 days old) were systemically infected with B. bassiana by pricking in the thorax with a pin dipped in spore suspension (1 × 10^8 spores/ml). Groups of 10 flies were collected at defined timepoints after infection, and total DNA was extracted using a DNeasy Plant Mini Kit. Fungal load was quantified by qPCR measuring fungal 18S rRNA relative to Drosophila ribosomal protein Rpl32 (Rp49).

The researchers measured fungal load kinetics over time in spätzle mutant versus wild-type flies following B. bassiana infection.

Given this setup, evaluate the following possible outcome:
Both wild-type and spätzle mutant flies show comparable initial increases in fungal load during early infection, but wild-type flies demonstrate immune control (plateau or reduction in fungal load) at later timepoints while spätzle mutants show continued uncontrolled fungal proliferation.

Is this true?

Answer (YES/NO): NO